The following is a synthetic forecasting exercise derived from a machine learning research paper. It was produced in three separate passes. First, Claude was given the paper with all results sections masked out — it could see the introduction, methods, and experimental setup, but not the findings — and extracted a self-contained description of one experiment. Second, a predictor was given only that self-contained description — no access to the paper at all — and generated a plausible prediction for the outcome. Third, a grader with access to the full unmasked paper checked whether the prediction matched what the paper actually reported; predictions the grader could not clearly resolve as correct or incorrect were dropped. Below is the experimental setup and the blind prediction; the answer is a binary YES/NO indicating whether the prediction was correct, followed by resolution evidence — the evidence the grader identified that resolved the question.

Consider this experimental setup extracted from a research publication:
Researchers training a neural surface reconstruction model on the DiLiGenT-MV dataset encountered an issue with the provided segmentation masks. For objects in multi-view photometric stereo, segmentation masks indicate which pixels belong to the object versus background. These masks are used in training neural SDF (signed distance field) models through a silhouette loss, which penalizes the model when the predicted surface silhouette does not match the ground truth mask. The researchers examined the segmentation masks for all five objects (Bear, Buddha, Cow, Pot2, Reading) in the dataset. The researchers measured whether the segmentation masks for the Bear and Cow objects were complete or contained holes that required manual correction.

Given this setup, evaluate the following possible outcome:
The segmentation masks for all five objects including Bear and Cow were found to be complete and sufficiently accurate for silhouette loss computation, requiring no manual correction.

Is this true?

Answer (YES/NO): NO